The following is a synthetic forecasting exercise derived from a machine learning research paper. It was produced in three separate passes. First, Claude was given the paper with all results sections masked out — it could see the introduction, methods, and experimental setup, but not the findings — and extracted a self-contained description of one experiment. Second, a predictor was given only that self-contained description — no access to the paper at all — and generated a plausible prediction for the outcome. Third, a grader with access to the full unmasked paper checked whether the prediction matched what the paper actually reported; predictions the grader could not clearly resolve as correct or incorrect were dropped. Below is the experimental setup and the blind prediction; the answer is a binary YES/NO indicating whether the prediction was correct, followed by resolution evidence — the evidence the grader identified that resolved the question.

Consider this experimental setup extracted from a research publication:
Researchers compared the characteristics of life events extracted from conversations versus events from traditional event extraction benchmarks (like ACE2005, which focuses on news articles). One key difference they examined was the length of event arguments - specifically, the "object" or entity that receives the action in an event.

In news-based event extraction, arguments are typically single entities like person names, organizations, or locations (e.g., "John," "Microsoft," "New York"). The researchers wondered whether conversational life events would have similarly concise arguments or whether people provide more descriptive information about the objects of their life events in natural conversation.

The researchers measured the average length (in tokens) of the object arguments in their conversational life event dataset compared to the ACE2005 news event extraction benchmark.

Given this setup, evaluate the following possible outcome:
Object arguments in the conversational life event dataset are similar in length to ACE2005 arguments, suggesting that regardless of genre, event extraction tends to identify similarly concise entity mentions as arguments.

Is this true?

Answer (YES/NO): NO